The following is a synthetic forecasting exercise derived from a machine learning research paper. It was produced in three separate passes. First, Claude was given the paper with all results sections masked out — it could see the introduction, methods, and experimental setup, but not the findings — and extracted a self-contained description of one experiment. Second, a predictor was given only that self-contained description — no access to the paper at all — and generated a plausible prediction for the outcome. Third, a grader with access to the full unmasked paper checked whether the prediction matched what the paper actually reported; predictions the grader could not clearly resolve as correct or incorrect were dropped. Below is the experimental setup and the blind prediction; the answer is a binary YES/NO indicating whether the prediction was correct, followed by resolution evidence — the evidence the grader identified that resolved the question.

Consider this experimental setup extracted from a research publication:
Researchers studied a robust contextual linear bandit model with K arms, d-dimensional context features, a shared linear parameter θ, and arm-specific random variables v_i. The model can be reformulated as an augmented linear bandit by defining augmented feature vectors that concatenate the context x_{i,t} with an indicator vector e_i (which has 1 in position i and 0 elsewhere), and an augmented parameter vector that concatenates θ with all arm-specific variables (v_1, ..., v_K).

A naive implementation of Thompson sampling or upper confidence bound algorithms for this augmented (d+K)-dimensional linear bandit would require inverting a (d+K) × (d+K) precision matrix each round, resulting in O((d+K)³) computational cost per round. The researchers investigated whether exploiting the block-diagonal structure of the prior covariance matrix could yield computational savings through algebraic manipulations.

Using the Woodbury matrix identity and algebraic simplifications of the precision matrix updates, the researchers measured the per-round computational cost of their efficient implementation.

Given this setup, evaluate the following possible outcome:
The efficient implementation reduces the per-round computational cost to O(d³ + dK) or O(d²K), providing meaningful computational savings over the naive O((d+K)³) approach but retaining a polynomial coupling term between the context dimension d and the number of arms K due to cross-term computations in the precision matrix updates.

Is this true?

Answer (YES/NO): NO